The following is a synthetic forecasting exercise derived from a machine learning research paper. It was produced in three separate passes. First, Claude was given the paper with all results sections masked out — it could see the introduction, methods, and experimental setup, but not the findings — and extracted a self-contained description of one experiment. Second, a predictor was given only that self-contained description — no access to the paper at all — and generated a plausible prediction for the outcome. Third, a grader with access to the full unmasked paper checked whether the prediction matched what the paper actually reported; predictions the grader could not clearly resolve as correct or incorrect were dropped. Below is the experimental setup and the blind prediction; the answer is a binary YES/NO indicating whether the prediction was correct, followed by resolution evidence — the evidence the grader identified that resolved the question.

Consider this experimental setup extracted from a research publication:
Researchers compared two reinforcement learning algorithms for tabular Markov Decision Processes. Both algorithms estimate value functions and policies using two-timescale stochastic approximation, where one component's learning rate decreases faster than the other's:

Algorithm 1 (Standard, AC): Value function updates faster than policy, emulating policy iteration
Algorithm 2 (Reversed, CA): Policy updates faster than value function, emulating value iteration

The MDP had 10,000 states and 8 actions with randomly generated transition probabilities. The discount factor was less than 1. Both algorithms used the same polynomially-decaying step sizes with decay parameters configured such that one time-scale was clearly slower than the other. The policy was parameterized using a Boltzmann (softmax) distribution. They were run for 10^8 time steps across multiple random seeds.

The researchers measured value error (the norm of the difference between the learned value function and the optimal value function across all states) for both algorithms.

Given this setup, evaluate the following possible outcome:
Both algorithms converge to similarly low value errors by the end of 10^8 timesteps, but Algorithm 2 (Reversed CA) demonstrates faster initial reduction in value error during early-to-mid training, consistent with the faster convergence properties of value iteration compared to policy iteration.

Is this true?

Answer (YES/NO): NO